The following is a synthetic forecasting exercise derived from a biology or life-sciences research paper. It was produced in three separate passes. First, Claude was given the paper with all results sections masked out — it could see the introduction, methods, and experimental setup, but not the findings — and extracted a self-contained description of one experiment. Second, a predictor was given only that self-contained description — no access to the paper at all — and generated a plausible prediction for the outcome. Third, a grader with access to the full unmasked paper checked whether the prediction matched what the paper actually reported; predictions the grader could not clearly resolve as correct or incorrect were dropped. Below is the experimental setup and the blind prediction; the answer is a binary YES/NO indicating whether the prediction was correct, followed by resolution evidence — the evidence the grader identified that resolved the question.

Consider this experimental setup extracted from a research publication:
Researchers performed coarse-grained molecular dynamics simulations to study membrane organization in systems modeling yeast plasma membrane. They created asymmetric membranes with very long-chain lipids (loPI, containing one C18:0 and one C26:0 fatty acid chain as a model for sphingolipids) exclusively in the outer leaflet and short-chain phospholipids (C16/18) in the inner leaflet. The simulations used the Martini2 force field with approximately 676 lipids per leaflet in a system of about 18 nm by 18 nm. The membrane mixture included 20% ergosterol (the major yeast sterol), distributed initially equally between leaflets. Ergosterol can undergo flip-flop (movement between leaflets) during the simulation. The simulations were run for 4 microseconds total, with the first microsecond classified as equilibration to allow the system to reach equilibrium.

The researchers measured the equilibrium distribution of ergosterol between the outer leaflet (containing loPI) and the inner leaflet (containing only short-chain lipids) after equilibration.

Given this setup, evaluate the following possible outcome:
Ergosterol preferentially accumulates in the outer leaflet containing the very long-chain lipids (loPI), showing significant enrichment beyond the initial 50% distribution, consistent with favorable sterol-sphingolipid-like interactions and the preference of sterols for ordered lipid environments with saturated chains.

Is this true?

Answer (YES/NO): NO